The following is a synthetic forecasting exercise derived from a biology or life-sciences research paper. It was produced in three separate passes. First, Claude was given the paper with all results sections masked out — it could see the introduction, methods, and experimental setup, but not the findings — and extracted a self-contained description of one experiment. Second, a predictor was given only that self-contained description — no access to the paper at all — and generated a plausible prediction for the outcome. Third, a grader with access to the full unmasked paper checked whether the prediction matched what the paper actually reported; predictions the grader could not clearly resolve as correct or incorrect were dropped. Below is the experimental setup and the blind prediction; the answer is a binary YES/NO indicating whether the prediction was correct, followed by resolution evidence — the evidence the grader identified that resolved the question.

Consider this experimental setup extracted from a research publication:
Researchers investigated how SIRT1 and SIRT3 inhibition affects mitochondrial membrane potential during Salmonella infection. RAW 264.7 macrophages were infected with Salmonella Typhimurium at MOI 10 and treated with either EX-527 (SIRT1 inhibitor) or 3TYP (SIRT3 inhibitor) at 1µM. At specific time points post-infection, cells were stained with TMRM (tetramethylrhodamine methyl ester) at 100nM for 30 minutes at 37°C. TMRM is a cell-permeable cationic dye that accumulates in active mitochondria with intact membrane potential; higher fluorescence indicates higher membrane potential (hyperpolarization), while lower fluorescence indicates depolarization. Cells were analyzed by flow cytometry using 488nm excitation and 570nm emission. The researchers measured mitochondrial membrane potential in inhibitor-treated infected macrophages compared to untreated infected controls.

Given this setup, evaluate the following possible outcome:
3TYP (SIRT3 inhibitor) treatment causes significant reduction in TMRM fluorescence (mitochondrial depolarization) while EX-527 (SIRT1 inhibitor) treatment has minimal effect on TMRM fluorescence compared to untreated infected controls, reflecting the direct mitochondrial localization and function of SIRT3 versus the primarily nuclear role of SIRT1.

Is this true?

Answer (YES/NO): NO